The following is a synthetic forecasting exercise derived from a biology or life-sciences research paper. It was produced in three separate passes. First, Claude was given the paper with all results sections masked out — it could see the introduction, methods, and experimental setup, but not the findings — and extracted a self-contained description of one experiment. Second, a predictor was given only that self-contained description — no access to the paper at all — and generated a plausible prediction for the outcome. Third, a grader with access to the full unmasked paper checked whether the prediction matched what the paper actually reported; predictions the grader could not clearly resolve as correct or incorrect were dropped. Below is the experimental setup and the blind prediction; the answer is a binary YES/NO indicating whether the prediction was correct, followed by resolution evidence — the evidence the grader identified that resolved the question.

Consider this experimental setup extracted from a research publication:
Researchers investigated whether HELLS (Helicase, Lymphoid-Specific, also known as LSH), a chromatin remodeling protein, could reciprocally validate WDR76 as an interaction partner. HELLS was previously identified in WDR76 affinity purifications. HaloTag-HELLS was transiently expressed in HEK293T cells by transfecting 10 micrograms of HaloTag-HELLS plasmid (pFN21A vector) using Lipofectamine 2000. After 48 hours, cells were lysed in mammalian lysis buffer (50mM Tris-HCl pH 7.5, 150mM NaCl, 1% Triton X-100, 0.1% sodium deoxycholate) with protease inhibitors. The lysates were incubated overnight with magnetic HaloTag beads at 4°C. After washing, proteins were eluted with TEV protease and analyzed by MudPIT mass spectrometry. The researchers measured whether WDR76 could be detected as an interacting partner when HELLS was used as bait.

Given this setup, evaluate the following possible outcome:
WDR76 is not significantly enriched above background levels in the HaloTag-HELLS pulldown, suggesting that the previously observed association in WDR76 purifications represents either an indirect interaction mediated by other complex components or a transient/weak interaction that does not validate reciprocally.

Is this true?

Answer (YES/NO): NO